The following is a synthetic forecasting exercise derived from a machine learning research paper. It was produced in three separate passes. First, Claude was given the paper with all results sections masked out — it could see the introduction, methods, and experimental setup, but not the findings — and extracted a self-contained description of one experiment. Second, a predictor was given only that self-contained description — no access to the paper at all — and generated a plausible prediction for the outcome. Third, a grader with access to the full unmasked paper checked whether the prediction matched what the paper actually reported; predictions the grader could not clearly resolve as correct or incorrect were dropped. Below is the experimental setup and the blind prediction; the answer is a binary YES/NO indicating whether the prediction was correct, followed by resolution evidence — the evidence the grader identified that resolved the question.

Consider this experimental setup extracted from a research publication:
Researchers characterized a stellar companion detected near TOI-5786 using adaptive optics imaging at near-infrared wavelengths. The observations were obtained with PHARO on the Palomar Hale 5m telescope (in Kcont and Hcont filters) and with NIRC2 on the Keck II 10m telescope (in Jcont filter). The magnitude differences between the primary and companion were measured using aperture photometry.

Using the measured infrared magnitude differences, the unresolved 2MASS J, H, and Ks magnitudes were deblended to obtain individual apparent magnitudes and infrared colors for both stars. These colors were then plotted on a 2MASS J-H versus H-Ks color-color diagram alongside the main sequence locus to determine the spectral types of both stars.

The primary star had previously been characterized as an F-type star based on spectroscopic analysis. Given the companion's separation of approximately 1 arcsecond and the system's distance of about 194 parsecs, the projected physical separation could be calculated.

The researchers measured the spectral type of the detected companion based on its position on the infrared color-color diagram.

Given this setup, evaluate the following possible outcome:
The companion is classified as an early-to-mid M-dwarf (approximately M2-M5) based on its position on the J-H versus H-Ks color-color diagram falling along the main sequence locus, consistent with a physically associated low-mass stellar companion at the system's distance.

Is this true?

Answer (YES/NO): YES